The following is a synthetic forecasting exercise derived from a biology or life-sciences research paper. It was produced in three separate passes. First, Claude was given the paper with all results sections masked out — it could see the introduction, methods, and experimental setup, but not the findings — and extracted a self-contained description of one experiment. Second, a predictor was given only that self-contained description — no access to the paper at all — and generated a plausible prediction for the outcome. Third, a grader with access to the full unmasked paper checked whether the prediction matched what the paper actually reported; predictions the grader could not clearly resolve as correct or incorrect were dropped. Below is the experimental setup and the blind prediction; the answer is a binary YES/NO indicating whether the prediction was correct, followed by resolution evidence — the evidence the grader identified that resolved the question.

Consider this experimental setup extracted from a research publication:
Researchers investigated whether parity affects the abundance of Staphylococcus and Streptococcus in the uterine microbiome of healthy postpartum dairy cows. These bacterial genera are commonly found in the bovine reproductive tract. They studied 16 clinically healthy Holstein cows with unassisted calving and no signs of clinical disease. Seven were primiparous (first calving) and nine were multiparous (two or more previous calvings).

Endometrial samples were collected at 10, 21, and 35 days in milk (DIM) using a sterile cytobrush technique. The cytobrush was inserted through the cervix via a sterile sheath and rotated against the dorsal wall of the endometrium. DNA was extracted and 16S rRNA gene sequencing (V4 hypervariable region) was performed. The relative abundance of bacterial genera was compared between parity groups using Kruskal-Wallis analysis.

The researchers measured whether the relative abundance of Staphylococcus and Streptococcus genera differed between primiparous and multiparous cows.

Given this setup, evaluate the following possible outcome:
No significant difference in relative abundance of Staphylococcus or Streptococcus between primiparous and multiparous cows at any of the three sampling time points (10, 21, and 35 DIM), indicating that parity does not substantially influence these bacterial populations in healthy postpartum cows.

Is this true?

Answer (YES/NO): NO